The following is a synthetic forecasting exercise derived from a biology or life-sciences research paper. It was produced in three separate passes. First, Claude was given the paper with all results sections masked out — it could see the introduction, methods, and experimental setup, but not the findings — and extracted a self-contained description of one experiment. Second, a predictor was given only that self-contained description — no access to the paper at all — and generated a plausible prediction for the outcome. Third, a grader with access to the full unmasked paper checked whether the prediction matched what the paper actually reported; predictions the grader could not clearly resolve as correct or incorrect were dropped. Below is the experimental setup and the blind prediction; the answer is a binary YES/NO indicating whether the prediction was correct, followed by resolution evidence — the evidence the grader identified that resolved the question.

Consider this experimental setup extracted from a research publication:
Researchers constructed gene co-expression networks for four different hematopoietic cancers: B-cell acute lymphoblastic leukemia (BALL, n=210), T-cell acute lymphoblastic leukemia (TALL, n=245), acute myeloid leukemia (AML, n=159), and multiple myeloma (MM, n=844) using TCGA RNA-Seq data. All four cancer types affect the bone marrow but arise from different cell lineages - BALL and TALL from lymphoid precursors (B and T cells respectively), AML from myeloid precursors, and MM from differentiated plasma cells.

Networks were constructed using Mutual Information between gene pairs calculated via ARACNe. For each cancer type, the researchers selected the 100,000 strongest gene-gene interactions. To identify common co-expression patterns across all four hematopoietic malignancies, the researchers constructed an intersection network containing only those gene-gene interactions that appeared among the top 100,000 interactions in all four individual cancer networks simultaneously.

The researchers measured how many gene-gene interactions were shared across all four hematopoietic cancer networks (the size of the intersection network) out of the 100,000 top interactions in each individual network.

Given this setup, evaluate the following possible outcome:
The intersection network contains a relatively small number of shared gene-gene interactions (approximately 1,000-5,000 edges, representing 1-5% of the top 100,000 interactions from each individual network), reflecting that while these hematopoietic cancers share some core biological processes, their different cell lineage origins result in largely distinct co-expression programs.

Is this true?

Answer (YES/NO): YES